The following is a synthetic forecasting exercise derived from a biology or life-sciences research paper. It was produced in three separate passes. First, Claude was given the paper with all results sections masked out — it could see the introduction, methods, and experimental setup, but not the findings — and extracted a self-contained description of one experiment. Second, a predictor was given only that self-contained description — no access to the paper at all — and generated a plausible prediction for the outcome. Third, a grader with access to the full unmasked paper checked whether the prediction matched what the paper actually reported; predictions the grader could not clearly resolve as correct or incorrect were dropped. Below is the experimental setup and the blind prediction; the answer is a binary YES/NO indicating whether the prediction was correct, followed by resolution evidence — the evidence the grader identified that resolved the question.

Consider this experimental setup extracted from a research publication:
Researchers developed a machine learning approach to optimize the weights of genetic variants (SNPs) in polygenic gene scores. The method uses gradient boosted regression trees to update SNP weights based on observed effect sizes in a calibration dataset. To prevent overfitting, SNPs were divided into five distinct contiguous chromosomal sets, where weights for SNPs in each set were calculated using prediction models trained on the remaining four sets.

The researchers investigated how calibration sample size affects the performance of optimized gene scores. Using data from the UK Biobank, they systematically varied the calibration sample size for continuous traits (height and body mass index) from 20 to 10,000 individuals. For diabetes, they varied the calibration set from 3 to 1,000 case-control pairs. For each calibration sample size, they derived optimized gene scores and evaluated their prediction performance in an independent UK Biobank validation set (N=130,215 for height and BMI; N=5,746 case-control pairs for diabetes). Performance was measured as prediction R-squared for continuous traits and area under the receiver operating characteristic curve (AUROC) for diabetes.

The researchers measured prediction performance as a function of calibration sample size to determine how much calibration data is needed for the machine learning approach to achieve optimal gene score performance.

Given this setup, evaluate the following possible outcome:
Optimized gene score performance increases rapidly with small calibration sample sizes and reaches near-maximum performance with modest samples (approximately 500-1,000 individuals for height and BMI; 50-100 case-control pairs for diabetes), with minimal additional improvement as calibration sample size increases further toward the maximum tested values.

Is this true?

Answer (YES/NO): NO